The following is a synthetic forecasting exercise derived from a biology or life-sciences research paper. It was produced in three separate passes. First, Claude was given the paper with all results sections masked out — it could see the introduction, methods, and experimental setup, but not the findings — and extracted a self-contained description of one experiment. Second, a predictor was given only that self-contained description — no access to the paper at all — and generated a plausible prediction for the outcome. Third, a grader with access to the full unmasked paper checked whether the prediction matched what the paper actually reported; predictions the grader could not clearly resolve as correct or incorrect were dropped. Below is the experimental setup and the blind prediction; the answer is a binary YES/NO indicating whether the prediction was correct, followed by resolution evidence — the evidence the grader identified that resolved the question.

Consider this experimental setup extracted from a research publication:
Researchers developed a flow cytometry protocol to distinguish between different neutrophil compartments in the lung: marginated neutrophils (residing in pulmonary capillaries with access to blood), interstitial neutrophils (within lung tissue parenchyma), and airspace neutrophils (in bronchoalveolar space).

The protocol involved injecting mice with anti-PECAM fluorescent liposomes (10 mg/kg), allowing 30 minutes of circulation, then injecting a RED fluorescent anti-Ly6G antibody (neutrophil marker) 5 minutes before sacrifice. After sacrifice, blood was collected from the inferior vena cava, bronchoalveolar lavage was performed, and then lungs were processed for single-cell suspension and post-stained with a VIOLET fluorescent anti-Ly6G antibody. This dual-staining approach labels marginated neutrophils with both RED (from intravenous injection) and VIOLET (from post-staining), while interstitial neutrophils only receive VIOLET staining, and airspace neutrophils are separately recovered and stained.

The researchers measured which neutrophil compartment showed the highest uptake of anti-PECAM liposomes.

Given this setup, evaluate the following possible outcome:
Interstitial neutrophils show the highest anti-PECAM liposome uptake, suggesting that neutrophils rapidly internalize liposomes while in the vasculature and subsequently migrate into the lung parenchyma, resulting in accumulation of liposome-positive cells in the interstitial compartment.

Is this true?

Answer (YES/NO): NO